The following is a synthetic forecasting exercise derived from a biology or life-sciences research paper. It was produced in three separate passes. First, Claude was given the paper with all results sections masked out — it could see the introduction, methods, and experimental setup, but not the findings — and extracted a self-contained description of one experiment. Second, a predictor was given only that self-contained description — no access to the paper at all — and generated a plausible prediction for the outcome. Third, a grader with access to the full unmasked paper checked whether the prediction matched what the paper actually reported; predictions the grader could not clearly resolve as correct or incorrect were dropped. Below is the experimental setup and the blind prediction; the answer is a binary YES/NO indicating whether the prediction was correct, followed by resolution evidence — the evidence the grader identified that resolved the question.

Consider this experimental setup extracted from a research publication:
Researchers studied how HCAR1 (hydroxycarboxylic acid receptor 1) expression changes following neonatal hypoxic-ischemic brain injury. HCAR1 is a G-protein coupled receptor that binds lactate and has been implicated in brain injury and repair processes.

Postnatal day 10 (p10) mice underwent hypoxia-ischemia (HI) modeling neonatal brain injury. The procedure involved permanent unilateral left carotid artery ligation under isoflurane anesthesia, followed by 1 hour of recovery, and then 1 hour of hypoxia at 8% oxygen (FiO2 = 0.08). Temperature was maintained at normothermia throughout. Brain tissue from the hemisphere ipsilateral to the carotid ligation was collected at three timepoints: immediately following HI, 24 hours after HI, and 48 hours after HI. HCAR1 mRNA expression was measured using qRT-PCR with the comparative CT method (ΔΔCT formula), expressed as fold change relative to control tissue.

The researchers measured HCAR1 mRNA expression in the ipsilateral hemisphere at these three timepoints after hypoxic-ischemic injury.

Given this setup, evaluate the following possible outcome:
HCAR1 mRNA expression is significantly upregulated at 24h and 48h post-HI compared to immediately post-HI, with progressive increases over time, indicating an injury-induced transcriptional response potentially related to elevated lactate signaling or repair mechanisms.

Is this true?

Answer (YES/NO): NO